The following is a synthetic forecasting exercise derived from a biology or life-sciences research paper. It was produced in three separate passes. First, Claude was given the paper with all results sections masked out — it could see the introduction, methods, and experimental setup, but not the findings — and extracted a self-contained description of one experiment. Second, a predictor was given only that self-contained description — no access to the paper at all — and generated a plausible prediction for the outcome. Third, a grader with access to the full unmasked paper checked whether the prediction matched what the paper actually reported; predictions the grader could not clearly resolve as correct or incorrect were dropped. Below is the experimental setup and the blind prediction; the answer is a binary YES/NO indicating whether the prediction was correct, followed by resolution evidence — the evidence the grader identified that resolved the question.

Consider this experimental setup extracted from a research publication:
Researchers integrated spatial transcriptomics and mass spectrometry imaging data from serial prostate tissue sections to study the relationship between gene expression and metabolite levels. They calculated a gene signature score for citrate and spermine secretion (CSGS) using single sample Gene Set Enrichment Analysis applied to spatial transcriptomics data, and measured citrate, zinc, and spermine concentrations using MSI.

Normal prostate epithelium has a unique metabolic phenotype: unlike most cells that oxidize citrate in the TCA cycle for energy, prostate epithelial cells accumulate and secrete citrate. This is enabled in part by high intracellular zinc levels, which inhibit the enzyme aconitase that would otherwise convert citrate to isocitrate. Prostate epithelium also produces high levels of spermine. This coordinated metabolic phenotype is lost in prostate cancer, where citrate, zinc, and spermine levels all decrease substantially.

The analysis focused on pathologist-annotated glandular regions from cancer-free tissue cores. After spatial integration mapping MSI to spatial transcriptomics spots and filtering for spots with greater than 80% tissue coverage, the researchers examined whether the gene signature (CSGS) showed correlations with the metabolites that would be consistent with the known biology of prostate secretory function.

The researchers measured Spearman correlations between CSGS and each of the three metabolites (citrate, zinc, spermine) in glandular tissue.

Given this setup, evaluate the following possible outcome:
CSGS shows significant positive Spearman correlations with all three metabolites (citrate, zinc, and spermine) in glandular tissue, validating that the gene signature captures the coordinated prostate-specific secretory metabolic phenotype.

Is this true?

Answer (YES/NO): YES